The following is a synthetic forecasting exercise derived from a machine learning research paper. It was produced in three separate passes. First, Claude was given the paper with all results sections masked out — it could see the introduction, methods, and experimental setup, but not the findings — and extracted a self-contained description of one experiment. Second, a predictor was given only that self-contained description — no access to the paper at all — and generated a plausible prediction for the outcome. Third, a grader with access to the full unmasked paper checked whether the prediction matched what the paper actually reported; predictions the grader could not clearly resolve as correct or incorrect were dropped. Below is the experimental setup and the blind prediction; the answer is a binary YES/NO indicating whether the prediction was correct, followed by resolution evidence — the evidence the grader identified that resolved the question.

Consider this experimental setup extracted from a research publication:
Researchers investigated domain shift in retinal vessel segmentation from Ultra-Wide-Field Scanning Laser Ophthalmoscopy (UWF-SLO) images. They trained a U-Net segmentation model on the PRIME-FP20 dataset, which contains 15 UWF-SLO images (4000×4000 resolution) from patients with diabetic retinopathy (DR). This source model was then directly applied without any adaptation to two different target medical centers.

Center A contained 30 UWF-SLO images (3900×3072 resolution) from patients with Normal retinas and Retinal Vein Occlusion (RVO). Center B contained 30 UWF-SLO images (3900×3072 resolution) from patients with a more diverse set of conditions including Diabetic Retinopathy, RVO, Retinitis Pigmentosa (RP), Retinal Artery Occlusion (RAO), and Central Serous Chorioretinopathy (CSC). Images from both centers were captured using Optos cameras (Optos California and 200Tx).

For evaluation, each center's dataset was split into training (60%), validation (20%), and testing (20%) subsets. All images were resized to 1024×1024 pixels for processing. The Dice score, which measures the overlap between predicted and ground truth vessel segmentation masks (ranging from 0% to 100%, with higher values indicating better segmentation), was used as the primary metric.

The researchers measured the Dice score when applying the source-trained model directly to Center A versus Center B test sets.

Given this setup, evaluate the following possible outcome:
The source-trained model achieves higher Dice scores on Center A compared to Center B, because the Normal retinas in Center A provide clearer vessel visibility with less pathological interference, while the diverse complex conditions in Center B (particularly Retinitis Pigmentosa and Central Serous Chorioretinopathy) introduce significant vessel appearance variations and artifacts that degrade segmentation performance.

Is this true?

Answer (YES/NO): YES